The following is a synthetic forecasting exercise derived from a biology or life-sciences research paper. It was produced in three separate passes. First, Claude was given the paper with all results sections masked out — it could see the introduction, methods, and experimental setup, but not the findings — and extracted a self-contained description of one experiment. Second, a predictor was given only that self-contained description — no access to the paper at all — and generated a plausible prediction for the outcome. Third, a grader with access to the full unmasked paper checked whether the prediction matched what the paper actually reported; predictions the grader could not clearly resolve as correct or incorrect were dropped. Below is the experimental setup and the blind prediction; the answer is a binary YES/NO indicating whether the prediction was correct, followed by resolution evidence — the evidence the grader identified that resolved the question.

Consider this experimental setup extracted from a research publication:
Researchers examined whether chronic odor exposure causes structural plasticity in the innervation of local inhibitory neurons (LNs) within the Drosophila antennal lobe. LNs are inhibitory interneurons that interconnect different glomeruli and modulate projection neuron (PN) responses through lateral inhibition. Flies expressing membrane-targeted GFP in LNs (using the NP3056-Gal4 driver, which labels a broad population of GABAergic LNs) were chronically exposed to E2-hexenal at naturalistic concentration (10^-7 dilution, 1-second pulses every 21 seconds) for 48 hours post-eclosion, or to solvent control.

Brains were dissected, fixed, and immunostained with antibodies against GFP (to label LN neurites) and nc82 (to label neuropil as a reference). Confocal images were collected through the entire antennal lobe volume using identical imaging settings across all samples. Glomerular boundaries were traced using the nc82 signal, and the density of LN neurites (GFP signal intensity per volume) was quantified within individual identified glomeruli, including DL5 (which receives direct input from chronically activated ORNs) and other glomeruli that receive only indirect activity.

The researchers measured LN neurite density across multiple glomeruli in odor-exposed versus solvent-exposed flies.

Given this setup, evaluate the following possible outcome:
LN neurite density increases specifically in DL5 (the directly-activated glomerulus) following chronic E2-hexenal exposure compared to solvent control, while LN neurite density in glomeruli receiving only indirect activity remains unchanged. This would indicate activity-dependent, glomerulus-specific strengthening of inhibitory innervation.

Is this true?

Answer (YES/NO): NO